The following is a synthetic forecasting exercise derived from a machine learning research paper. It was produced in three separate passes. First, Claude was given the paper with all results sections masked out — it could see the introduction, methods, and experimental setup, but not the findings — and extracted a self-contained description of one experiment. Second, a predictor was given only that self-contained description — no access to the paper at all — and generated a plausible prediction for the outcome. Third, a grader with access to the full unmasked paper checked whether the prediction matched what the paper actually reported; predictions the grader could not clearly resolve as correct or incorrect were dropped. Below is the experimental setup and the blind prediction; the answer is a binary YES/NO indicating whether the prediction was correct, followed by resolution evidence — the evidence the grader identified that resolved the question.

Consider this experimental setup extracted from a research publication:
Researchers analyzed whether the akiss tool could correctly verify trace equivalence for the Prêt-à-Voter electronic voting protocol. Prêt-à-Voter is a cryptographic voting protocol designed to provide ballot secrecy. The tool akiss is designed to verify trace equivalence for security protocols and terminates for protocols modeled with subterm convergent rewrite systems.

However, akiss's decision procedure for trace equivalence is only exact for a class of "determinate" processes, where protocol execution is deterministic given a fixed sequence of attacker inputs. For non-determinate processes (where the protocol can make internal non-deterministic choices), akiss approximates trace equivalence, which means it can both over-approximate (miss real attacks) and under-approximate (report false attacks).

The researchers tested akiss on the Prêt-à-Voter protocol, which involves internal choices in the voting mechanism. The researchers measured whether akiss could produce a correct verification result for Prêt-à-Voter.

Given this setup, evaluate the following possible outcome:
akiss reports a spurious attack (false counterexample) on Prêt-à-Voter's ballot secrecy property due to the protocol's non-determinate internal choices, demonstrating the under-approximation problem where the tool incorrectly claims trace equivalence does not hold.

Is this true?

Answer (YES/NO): YES